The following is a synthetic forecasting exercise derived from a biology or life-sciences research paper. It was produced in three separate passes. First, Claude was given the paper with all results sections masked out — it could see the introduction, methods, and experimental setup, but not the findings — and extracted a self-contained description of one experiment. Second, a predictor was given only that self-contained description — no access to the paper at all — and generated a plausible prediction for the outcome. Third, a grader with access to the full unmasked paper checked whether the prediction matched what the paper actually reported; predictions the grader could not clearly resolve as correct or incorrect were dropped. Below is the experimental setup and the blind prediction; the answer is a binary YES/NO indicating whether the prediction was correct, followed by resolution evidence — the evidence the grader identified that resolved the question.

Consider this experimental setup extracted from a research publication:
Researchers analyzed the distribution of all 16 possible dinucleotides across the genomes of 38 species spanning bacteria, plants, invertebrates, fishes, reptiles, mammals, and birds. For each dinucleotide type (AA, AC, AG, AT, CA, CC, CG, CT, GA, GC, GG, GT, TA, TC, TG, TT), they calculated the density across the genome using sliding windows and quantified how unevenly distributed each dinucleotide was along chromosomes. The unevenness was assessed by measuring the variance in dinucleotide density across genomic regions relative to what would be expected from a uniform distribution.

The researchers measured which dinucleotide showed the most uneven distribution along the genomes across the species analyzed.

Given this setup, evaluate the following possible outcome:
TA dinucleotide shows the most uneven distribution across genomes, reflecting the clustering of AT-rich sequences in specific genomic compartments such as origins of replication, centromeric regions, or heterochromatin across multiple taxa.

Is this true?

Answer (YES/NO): NO